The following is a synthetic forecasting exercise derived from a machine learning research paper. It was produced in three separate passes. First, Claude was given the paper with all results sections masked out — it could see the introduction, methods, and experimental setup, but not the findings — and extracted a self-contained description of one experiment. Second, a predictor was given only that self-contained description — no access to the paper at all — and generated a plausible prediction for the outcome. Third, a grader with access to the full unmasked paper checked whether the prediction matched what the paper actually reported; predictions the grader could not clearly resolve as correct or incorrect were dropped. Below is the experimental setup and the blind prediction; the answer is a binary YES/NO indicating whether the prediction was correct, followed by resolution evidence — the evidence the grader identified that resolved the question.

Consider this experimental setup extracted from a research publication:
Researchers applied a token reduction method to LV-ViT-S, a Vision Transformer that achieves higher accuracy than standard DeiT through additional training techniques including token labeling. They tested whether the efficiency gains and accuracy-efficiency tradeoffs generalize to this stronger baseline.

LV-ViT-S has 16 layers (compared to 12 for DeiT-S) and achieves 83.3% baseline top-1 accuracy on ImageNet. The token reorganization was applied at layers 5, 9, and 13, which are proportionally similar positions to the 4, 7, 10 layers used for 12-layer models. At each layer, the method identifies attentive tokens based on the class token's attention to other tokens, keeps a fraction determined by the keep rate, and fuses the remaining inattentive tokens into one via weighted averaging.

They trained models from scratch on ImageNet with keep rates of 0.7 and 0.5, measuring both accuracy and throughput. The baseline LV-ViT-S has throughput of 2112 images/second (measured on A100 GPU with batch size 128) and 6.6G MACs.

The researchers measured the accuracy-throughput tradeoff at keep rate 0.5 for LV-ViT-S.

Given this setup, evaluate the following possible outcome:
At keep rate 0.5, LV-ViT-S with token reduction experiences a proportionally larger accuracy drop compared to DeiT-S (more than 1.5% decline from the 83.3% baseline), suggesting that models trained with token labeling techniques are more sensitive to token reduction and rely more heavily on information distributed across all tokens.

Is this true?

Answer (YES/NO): NO